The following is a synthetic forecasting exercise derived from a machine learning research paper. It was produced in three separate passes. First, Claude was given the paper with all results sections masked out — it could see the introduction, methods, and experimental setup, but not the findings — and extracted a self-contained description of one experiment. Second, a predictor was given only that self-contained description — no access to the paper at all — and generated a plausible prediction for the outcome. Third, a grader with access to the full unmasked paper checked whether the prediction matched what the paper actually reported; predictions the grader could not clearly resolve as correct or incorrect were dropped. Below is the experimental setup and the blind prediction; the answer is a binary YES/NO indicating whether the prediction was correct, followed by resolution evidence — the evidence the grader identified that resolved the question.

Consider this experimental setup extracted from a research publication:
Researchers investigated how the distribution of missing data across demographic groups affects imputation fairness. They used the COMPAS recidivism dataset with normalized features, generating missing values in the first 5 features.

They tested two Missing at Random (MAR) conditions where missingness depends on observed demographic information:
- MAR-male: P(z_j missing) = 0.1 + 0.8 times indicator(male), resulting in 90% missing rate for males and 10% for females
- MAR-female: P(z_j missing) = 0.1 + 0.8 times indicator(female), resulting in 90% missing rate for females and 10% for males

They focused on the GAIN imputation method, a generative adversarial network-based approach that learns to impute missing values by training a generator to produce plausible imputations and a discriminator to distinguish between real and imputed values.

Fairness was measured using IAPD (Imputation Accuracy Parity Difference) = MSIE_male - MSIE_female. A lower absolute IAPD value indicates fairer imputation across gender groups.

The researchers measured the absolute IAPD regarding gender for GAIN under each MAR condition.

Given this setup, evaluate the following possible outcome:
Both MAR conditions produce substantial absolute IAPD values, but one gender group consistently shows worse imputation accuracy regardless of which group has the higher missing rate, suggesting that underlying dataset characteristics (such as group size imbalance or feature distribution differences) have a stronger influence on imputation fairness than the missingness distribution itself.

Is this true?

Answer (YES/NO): NO